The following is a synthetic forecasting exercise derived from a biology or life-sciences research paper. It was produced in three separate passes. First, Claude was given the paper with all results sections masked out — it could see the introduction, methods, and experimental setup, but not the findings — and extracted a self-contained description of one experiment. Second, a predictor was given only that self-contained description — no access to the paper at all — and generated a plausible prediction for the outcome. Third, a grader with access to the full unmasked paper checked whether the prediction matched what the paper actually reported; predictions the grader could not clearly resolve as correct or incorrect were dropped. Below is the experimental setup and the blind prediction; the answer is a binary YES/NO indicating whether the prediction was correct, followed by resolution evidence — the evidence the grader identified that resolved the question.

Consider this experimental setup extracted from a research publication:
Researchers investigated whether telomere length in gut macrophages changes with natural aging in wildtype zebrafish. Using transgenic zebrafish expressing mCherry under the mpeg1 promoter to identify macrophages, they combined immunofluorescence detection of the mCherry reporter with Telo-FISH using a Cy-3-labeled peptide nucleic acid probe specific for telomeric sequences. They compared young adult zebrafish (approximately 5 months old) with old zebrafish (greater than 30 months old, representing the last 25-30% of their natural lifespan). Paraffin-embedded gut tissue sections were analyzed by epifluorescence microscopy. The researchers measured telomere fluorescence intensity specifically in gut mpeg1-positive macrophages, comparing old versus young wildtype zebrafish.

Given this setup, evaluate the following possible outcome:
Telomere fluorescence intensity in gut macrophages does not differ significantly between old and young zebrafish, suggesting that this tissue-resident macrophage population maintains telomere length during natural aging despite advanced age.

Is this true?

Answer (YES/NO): NO